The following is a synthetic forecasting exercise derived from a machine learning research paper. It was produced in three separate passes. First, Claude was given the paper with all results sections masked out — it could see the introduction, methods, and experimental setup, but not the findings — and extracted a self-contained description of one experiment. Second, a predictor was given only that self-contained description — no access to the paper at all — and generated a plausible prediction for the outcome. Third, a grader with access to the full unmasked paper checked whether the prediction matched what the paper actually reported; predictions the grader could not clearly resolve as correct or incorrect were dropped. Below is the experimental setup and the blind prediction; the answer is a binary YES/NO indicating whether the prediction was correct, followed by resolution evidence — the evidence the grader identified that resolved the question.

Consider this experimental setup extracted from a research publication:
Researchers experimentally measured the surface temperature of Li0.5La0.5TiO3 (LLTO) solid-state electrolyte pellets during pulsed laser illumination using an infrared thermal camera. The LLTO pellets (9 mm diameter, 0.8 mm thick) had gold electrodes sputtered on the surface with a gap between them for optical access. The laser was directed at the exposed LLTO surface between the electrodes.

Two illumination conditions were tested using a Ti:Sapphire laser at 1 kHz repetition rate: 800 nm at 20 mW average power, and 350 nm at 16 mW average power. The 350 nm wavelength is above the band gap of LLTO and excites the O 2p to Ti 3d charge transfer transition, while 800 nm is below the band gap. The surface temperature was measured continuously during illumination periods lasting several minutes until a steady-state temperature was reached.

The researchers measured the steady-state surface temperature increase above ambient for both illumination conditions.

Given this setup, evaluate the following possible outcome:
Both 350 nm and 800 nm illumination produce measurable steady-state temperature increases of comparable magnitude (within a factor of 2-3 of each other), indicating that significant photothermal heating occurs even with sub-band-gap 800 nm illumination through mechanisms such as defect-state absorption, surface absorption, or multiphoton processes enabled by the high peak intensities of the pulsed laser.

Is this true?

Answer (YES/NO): NO